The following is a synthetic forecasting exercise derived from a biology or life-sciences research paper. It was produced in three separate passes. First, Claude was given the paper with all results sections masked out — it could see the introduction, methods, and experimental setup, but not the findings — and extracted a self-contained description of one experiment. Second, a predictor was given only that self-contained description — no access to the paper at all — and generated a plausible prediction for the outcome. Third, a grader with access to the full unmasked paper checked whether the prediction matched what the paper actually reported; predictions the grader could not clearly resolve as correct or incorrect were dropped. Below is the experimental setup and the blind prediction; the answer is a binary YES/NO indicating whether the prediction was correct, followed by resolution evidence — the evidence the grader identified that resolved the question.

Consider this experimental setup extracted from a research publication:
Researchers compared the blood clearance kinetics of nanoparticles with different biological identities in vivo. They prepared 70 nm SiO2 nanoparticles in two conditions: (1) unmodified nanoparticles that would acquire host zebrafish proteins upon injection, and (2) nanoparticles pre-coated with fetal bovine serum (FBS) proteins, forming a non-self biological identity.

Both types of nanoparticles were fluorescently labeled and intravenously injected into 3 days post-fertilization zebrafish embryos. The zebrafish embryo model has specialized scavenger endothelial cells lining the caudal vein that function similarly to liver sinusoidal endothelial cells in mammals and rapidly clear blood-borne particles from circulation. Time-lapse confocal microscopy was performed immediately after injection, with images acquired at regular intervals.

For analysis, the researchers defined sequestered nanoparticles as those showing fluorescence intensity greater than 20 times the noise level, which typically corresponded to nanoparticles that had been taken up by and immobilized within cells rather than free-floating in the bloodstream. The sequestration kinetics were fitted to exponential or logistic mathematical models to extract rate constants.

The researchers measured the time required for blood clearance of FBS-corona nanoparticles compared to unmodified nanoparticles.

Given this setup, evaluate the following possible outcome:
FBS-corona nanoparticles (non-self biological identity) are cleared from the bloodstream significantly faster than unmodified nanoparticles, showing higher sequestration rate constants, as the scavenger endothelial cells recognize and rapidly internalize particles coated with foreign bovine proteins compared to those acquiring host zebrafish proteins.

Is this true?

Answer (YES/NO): YES